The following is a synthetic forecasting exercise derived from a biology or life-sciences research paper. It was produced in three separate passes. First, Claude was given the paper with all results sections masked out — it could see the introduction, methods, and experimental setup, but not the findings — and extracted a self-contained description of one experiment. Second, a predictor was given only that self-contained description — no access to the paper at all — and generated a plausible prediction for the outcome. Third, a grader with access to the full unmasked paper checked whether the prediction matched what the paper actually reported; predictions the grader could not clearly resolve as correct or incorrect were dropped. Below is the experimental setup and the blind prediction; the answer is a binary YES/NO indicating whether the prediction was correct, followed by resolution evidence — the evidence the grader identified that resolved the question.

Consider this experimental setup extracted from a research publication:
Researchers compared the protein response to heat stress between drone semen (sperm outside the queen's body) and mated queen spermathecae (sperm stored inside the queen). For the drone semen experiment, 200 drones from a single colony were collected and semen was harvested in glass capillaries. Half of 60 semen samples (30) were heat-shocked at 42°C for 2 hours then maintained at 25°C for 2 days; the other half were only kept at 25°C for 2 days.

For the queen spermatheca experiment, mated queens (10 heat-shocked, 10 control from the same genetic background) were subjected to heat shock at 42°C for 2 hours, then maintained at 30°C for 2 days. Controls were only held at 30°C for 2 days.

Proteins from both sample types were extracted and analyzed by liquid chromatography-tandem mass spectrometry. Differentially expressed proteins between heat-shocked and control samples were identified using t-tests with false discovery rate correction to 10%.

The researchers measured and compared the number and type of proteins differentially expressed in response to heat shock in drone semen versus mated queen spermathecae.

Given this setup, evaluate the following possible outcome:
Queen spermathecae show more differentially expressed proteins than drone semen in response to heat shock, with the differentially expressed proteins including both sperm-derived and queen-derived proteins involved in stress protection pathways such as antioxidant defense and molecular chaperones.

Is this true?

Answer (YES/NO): NO